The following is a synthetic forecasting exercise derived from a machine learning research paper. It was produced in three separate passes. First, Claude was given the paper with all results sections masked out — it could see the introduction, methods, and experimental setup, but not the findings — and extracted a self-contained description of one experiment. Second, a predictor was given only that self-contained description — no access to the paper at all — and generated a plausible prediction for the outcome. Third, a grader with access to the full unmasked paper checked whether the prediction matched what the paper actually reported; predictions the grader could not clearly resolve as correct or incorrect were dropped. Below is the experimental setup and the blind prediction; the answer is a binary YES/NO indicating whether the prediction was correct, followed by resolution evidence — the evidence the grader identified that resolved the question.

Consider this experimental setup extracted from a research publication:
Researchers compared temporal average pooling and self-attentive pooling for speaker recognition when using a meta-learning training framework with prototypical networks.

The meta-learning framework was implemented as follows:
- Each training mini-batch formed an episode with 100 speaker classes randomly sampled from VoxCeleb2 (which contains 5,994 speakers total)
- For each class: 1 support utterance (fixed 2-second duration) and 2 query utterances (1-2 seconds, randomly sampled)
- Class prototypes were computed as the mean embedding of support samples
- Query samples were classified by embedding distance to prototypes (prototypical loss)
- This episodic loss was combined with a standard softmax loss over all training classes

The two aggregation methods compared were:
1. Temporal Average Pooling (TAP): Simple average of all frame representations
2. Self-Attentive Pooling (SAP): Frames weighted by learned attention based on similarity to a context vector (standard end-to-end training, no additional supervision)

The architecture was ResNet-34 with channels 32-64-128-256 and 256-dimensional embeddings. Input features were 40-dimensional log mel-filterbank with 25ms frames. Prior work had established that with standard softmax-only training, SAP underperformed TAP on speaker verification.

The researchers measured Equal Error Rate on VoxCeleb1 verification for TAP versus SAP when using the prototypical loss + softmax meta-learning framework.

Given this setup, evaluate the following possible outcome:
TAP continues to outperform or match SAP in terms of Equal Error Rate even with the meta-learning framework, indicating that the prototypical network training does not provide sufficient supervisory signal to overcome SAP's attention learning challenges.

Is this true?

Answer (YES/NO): NO